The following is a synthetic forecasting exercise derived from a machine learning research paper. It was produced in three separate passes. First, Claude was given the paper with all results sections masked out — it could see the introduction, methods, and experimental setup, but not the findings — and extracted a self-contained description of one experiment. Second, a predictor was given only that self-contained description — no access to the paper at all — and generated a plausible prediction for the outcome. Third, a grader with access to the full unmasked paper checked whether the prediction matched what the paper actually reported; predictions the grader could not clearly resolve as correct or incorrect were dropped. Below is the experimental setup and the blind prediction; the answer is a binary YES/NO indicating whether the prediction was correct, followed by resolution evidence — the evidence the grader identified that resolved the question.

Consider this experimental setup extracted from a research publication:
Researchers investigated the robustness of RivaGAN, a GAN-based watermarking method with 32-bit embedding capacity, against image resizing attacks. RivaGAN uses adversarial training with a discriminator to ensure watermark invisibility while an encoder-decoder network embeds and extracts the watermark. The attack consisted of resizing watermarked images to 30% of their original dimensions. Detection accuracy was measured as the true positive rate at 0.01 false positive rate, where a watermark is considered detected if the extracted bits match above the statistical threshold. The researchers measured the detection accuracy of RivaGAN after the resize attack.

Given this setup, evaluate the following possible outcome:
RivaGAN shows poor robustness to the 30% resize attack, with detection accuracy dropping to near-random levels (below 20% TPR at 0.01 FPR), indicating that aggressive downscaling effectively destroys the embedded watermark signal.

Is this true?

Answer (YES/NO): YES